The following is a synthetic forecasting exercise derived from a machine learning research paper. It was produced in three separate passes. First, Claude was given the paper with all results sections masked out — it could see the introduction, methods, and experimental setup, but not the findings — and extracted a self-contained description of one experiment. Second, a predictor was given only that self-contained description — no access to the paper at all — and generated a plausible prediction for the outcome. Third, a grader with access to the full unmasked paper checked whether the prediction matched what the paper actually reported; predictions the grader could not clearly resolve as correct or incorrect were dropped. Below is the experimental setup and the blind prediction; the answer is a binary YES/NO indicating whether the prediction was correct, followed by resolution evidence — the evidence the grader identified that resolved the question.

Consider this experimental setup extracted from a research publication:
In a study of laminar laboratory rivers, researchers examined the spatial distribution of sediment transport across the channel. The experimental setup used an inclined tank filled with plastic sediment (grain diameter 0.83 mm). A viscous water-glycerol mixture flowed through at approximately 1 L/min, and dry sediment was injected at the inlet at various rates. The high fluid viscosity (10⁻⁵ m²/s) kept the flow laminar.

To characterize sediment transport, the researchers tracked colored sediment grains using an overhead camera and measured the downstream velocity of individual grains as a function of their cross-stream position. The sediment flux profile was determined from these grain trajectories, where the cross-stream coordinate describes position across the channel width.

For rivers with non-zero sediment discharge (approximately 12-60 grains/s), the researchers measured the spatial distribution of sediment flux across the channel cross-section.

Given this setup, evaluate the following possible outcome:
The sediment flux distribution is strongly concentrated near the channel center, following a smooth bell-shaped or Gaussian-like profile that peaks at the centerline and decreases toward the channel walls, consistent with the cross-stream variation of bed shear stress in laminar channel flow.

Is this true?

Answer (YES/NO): NO